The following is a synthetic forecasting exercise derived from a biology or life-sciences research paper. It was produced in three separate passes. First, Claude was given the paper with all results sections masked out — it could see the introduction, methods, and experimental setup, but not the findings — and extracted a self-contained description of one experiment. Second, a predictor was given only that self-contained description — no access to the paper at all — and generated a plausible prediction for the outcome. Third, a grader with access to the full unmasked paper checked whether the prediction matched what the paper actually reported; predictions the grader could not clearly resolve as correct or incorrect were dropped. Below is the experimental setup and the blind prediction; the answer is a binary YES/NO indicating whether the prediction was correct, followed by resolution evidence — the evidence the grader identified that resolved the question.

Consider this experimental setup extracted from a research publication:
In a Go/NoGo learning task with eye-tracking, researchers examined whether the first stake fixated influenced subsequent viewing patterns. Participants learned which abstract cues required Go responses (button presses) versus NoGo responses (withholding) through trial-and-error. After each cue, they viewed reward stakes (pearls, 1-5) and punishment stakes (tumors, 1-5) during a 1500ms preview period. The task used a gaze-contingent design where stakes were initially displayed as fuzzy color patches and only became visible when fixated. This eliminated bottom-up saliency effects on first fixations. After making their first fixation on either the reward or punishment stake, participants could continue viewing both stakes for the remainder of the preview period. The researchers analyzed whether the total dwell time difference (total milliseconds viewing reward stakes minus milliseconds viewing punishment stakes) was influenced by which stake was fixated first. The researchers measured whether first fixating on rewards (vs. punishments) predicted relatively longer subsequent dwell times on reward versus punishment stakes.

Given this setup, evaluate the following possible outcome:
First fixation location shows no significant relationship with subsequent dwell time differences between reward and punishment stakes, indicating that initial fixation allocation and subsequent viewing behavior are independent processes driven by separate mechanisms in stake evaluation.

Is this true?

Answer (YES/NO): NO